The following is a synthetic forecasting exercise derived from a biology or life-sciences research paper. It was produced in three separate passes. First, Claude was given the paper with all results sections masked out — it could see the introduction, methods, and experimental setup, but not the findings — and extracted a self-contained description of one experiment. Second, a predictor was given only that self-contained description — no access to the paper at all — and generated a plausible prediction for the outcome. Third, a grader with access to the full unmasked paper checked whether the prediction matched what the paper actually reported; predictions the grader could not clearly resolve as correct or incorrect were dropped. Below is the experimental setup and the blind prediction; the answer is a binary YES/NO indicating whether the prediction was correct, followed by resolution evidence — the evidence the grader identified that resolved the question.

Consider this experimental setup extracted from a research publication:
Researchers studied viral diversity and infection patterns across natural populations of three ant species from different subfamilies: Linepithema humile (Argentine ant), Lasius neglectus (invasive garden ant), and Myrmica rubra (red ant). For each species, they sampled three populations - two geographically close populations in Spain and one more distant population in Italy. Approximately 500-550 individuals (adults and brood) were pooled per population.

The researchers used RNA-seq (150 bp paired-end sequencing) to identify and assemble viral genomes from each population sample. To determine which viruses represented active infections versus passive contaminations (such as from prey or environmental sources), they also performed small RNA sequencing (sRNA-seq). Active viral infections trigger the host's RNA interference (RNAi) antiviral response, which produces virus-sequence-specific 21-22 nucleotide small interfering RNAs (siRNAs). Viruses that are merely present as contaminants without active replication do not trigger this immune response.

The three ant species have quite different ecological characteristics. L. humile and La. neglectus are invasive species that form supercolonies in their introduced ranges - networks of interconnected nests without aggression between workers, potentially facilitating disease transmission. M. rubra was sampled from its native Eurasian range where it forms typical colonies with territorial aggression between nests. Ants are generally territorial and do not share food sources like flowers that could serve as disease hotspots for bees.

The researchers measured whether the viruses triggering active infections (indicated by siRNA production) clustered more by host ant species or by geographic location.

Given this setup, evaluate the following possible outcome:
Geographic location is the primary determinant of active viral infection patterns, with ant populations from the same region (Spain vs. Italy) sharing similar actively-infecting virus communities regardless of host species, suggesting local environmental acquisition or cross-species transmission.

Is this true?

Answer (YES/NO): NO